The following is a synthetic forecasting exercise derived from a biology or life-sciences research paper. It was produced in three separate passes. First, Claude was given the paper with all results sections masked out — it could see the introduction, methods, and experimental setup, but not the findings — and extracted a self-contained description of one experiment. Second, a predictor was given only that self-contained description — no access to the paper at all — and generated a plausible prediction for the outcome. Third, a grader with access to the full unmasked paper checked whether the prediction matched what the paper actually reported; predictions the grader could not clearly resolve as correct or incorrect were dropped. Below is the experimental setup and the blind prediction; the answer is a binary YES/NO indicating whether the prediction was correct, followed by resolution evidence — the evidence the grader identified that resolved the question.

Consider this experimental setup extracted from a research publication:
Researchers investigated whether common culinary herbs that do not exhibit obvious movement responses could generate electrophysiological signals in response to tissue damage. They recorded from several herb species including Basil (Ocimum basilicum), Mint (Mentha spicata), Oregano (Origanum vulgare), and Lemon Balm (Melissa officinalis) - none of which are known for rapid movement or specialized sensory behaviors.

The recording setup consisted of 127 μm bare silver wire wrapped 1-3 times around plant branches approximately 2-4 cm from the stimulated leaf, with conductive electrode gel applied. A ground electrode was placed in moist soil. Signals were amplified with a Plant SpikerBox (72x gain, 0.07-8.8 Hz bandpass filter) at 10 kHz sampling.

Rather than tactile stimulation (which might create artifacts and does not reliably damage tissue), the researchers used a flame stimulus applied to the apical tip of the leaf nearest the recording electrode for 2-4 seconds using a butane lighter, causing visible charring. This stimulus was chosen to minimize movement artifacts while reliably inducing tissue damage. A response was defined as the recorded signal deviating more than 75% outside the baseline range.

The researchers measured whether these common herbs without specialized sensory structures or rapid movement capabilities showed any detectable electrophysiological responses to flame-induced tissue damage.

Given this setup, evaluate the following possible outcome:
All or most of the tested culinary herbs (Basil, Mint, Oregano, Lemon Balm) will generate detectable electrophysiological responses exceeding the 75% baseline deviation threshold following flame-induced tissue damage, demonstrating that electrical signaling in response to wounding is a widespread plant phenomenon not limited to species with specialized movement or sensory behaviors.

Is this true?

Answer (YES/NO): NO